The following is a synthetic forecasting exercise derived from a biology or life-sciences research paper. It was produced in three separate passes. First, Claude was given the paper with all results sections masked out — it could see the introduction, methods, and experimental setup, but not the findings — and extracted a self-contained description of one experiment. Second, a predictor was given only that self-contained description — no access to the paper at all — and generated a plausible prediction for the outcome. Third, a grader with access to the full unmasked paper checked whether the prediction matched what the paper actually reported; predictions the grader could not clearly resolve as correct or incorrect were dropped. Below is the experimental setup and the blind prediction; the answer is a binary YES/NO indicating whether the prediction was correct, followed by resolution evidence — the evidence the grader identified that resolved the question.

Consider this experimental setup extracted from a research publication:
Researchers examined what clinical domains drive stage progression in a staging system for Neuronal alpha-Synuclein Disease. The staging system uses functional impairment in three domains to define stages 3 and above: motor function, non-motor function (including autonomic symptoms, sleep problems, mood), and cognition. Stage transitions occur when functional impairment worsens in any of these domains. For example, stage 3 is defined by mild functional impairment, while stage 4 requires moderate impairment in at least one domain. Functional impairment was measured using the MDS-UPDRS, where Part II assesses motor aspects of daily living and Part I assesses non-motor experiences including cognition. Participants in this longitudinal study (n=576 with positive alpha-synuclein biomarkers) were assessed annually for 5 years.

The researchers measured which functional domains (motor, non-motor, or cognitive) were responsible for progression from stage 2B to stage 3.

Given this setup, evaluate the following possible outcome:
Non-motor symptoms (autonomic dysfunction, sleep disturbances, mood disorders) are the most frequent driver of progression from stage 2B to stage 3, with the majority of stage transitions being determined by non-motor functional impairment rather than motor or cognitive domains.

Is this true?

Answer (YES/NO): NO